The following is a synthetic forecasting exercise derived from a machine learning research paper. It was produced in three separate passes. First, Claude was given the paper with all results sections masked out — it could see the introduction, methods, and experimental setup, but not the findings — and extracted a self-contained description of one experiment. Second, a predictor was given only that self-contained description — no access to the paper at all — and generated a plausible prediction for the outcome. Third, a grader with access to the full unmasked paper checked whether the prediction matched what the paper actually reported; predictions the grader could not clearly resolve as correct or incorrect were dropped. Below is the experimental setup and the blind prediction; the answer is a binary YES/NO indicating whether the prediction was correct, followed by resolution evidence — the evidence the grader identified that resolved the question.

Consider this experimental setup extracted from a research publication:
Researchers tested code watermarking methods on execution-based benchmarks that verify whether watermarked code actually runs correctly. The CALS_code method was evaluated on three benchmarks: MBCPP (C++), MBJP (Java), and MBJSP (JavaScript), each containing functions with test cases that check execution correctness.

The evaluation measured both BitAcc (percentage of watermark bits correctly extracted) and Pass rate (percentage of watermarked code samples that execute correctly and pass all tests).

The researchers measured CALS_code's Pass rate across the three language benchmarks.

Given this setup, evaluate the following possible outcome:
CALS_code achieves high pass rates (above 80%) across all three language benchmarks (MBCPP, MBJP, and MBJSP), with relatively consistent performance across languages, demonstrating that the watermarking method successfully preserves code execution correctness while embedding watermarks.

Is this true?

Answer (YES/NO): NO